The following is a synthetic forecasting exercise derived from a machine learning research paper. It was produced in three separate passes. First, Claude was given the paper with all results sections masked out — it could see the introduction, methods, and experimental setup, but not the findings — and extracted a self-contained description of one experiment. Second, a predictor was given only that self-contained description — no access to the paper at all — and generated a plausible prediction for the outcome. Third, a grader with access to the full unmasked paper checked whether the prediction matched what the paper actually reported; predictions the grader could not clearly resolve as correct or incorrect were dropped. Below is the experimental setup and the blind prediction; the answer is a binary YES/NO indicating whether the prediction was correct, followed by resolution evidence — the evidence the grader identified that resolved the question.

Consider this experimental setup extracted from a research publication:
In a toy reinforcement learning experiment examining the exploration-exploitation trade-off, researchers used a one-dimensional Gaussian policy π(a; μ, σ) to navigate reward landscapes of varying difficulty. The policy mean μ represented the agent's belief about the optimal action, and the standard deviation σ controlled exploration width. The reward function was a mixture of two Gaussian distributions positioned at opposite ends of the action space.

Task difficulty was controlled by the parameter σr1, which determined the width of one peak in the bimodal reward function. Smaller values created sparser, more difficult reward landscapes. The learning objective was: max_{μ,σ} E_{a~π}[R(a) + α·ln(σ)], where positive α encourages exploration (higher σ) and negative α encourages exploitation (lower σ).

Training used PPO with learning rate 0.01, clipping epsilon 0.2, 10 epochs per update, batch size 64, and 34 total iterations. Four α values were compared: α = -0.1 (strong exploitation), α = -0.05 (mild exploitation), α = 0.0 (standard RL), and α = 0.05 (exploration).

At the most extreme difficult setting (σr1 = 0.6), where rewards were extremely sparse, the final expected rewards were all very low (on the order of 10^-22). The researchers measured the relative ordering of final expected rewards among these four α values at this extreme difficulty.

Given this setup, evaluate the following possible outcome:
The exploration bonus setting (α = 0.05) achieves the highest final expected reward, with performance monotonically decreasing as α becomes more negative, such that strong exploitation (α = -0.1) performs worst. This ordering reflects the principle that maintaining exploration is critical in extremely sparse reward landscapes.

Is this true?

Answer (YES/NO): YES